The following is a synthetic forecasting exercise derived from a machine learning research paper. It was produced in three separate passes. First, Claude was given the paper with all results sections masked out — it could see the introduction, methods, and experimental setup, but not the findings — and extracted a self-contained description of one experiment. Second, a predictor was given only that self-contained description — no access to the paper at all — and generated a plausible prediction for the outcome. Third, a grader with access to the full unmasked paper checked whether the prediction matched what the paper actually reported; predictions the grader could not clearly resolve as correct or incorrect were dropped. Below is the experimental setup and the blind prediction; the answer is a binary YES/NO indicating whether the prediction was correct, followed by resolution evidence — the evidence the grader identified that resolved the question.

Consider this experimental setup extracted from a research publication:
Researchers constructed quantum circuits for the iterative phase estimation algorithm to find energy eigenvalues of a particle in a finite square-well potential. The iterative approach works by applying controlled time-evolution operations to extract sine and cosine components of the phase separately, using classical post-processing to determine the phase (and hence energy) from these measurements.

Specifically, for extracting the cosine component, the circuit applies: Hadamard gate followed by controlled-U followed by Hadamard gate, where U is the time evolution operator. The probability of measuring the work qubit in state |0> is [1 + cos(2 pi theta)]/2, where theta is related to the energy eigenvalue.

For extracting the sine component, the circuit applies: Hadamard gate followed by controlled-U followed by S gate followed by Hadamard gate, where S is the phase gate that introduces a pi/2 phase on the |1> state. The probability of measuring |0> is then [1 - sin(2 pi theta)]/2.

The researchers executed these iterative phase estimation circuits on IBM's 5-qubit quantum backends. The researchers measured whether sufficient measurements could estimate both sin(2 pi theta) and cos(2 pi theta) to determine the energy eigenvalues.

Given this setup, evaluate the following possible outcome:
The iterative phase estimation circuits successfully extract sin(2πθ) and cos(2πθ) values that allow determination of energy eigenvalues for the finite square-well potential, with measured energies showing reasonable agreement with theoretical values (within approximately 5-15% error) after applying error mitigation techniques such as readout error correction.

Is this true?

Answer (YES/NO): NO